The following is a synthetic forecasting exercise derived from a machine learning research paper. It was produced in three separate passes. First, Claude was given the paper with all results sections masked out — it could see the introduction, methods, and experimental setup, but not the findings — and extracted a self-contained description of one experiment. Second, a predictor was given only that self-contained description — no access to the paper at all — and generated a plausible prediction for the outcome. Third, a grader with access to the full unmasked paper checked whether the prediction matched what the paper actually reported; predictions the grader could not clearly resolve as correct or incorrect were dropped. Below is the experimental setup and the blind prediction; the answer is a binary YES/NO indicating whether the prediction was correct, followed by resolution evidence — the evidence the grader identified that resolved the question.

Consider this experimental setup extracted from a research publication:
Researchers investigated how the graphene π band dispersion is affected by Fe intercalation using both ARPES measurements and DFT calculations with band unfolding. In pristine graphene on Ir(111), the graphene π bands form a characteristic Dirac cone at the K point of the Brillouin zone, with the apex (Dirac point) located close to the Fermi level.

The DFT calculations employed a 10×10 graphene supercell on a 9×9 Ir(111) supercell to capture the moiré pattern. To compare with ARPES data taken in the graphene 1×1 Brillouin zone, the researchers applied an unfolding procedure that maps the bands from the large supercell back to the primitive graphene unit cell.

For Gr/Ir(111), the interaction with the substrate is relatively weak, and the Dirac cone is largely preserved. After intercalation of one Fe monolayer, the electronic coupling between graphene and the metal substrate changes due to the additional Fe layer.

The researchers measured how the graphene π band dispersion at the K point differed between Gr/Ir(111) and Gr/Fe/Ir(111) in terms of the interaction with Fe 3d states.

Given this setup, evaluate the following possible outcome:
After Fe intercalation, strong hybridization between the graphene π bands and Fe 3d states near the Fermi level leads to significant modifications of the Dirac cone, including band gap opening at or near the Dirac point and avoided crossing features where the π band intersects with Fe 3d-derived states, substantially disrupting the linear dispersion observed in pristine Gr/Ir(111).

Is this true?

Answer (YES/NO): NO